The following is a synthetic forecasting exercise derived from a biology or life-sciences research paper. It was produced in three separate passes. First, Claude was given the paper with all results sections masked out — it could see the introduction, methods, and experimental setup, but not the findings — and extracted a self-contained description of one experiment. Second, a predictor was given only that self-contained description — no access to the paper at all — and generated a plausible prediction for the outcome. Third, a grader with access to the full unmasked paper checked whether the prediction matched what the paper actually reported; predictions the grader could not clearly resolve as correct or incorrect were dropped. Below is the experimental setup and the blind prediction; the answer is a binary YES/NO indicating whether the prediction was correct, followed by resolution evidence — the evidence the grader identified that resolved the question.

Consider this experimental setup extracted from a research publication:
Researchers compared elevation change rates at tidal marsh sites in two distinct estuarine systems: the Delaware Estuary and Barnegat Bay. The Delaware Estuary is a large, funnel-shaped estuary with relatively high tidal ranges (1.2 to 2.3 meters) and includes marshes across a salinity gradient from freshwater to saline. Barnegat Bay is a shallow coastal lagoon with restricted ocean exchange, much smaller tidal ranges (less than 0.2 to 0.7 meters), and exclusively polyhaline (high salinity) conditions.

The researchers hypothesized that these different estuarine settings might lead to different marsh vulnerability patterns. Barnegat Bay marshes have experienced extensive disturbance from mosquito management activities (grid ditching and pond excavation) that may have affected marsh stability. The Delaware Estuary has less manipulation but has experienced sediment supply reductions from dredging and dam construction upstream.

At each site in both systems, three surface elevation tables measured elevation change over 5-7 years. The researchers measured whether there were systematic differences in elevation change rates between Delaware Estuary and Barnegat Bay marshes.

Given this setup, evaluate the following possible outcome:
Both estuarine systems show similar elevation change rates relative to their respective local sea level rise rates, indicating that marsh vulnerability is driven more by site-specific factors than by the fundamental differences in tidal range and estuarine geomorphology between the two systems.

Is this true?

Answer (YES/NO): YES